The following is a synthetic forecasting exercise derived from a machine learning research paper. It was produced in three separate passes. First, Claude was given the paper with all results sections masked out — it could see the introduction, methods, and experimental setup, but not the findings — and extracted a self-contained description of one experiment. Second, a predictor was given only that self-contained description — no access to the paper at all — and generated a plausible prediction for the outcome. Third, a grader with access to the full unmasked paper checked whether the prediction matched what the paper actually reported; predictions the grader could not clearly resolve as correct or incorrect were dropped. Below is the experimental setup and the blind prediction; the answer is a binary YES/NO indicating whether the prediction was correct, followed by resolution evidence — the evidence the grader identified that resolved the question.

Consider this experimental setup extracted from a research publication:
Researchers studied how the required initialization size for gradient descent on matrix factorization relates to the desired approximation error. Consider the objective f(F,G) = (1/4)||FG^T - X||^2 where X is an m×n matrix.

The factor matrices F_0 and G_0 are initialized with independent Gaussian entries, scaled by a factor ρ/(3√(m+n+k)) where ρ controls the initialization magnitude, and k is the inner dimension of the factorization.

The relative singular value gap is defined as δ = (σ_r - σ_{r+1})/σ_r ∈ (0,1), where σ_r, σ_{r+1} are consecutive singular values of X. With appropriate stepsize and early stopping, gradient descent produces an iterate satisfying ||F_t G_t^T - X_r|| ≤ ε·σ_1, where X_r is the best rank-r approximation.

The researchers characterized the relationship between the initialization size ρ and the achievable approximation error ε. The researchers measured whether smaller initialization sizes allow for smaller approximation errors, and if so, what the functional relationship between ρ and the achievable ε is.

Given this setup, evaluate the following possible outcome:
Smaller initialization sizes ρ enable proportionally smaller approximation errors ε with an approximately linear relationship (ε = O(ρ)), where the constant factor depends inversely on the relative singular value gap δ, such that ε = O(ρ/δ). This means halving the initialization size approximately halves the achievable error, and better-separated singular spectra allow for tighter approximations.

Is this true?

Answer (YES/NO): NO